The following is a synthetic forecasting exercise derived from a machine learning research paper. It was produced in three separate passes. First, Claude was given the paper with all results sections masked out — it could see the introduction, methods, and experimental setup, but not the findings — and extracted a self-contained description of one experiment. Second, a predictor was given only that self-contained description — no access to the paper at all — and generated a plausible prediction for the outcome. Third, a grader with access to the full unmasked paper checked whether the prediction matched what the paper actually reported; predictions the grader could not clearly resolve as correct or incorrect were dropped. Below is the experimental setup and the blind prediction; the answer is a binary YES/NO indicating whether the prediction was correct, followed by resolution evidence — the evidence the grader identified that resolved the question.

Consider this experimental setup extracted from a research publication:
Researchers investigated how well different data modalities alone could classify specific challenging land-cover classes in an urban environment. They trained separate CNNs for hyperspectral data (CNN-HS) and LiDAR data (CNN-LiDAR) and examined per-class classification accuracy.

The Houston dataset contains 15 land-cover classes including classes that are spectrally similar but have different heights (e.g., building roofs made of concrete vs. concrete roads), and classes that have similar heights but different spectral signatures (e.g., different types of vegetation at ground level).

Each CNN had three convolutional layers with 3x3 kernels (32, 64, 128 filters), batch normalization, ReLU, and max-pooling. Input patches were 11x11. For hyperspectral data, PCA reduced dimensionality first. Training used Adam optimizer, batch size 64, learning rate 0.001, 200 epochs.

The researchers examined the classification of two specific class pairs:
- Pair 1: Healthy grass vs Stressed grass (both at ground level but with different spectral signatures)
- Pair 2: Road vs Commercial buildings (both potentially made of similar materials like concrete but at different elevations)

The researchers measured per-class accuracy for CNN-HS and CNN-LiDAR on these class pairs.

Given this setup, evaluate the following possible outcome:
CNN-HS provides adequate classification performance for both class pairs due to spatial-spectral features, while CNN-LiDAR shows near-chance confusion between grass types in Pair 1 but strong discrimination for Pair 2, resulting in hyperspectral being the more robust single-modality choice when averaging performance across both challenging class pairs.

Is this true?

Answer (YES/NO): NO